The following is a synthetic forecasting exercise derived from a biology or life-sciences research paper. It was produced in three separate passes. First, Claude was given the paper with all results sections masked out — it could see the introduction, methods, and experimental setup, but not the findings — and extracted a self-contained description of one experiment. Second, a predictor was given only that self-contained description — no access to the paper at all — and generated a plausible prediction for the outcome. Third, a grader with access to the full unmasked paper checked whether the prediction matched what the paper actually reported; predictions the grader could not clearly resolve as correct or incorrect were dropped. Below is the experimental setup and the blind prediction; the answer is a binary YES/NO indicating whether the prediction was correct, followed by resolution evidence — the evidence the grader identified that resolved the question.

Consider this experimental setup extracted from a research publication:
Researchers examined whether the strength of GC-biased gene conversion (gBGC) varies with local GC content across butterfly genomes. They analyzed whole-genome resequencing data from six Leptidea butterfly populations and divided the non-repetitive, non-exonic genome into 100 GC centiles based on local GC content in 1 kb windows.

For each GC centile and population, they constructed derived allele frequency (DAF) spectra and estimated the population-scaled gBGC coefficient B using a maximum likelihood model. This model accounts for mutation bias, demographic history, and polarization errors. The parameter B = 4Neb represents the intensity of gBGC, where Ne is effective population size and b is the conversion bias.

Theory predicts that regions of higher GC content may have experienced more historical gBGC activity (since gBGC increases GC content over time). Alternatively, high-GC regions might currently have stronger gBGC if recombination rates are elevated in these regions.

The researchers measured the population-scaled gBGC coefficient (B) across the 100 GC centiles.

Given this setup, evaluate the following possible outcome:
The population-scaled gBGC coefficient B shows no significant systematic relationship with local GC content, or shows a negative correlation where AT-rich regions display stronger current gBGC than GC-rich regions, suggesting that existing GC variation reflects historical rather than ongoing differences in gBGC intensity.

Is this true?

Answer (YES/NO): NO